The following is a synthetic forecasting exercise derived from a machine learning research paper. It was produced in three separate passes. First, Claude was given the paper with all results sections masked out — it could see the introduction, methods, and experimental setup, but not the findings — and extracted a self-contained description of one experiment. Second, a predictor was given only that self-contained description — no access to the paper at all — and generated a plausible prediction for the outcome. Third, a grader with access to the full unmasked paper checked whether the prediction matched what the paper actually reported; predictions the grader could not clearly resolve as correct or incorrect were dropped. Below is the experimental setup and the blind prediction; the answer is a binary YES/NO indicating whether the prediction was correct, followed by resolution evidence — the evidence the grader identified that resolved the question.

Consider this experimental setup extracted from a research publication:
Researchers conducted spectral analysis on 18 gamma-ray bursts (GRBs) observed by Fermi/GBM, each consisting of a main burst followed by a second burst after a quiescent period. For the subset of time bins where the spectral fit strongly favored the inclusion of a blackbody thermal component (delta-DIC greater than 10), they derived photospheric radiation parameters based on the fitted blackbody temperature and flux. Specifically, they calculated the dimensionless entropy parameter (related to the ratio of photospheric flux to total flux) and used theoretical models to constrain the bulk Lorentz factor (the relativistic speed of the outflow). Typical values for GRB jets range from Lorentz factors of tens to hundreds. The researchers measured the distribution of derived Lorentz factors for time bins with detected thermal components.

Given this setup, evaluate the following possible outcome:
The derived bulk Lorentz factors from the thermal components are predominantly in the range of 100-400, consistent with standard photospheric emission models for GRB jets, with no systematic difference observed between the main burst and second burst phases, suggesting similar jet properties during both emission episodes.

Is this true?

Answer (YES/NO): NO